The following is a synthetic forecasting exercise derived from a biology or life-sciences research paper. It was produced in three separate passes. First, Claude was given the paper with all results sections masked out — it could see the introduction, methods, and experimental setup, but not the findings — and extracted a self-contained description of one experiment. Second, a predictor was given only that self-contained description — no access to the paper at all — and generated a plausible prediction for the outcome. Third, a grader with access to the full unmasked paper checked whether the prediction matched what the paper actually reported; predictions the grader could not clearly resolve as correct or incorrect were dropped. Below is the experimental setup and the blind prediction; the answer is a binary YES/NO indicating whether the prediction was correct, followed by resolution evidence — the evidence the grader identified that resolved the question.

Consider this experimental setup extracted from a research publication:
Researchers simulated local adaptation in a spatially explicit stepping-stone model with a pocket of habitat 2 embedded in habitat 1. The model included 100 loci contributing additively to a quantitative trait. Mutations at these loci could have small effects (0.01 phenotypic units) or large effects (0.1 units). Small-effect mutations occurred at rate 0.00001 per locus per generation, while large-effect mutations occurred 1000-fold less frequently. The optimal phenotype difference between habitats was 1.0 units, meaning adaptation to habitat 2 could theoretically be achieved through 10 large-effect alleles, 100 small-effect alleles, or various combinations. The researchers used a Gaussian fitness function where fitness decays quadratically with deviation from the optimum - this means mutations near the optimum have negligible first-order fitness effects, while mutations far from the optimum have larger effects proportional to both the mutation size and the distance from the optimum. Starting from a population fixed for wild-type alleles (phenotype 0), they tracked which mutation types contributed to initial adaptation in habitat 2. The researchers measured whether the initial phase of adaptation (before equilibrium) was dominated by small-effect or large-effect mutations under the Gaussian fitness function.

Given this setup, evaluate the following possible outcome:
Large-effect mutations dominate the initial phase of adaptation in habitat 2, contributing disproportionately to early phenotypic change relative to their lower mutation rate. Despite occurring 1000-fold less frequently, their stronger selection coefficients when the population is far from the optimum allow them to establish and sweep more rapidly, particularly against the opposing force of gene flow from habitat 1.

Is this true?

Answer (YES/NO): NO